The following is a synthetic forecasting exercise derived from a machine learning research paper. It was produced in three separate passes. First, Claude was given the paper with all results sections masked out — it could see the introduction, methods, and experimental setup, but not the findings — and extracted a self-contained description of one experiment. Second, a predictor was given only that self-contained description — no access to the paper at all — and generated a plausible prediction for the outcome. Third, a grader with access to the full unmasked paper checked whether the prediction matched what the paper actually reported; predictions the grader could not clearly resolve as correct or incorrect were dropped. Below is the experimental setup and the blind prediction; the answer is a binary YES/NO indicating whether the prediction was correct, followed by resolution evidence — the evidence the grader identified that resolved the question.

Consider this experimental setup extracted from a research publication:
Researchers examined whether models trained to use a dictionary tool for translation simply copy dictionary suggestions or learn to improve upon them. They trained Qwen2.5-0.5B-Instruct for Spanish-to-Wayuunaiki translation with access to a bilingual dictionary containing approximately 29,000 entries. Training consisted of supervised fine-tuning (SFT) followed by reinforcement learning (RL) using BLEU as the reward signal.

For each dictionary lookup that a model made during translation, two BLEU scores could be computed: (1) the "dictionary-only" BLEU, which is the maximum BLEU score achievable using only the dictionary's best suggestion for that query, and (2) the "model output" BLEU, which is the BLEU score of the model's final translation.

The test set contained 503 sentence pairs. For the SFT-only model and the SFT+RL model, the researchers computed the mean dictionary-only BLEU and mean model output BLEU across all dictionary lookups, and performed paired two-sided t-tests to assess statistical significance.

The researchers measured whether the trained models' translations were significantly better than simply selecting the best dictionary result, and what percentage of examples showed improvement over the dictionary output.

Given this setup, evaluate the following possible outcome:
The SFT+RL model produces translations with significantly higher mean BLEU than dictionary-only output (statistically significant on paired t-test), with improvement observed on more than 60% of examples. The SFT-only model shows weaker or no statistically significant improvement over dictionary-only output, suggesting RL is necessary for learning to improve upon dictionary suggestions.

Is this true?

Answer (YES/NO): NO